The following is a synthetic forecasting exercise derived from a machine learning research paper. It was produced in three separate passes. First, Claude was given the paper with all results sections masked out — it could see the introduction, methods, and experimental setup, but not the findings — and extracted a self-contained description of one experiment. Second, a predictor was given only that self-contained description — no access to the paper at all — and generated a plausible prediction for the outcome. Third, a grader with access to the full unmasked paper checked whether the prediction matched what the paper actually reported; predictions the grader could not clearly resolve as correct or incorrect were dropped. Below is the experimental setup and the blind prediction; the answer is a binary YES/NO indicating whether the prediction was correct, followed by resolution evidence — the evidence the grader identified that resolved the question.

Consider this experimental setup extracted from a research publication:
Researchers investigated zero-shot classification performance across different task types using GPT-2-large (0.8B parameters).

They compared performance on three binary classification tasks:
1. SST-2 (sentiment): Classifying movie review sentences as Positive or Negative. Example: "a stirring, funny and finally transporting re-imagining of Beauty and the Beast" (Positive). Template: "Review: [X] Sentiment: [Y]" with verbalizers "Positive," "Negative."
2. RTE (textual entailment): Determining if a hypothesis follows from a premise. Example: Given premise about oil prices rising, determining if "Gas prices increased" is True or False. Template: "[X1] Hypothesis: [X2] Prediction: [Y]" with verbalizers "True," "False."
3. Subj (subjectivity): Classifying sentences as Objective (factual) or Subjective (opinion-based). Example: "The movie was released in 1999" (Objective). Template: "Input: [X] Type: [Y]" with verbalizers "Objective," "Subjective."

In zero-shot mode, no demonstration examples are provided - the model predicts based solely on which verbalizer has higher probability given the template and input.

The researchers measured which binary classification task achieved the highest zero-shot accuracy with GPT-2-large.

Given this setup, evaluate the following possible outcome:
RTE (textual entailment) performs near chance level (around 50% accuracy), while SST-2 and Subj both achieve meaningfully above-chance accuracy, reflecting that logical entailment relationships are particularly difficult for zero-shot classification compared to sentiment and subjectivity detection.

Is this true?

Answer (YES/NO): NO